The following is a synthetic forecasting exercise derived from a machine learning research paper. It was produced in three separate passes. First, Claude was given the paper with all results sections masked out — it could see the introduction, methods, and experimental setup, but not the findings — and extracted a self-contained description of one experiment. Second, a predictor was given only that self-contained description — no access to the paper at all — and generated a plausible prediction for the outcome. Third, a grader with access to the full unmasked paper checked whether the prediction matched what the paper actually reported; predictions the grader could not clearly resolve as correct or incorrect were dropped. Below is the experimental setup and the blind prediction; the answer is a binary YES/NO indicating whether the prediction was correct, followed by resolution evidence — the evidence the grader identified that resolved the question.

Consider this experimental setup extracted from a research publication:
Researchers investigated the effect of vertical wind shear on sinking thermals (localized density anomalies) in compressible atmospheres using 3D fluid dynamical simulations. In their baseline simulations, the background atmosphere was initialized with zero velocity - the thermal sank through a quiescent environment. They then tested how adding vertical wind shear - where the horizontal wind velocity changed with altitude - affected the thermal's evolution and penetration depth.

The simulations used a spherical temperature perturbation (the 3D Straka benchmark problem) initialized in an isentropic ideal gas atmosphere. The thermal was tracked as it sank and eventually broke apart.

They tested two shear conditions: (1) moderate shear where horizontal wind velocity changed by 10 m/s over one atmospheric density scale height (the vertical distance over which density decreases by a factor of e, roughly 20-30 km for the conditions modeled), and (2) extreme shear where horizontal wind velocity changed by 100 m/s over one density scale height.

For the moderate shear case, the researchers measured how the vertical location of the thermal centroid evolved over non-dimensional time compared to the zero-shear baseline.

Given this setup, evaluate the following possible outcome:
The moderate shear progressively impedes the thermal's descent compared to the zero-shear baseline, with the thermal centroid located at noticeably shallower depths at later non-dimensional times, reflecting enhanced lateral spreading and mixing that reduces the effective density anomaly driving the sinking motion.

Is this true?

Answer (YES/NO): NO